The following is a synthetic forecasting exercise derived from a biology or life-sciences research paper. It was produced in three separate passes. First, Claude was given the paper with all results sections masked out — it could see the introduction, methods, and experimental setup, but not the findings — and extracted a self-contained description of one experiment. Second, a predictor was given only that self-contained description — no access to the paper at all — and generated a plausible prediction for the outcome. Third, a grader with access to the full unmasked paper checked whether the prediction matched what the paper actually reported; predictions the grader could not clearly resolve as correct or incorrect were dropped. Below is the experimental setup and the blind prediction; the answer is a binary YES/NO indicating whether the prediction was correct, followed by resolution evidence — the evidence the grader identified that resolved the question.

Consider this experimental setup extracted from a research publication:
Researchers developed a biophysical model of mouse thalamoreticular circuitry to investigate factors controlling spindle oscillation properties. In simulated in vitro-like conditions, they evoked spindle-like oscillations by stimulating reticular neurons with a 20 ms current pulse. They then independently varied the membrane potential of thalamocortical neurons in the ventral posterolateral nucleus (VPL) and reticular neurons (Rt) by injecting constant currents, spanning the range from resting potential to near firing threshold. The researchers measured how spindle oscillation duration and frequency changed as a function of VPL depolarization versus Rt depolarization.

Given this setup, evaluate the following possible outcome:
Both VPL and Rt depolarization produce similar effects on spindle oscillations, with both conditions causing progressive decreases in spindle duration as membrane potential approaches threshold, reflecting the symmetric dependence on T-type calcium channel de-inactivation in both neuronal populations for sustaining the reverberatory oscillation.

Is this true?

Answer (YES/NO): NO